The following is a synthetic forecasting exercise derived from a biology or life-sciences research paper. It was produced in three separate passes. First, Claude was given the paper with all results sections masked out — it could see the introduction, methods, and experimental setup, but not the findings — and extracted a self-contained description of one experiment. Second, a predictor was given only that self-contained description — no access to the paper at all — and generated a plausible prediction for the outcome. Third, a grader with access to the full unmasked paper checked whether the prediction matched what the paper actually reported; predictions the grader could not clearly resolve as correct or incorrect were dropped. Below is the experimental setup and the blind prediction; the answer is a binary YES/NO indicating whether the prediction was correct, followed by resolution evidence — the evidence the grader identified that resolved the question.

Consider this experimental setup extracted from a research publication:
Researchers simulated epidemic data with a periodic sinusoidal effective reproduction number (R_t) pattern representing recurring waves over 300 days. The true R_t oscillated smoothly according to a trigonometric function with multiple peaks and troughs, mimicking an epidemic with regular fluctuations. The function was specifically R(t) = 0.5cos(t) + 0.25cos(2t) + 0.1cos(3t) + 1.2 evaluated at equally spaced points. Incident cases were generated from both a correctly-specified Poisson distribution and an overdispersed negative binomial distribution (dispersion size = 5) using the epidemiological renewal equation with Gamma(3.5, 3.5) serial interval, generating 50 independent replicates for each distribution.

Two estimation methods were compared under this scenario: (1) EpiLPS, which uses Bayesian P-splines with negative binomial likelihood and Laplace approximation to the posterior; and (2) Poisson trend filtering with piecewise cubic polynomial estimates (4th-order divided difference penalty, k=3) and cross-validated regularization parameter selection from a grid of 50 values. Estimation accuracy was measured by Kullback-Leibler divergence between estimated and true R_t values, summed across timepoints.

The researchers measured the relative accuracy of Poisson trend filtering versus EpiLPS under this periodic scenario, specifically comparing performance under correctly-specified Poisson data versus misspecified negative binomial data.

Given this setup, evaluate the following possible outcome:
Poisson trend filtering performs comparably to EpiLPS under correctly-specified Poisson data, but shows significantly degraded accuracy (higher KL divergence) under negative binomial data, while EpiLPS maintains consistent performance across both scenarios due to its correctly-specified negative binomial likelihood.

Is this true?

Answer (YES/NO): NO